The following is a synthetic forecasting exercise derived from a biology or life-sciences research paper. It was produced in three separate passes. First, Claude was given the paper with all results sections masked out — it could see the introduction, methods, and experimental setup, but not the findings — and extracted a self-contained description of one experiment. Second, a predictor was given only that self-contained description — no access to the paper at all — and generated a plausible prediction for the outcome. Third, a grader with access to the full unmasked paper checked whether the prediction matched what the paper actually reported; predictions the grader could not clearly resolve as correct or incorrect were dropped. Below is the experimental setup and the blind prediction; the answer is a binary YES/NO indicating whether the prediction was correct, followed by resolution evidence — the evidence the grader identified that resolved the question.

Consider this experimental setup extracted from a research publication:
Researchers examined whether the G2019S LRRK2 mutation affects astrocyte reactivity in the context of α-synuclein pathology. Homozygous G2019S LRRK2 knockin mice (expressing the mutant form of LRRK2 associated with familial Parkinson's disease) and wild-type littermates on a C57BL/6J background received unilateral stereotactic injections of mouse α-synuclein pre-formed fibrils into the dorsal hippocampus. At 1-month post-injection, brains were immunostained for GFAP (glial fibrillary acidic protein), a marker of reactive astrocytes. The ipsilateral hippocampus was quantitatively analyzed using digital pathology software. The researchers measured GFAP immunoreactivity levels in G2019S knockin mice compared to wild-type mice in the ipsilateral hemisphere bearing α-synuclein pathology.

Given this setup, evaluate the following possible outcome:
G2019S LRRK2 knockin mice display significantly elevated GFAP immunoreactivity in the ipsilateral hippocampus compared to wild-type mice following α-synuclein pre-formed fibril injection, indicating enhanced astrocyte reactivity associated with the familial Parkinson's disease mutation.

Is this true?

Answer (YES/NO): NO